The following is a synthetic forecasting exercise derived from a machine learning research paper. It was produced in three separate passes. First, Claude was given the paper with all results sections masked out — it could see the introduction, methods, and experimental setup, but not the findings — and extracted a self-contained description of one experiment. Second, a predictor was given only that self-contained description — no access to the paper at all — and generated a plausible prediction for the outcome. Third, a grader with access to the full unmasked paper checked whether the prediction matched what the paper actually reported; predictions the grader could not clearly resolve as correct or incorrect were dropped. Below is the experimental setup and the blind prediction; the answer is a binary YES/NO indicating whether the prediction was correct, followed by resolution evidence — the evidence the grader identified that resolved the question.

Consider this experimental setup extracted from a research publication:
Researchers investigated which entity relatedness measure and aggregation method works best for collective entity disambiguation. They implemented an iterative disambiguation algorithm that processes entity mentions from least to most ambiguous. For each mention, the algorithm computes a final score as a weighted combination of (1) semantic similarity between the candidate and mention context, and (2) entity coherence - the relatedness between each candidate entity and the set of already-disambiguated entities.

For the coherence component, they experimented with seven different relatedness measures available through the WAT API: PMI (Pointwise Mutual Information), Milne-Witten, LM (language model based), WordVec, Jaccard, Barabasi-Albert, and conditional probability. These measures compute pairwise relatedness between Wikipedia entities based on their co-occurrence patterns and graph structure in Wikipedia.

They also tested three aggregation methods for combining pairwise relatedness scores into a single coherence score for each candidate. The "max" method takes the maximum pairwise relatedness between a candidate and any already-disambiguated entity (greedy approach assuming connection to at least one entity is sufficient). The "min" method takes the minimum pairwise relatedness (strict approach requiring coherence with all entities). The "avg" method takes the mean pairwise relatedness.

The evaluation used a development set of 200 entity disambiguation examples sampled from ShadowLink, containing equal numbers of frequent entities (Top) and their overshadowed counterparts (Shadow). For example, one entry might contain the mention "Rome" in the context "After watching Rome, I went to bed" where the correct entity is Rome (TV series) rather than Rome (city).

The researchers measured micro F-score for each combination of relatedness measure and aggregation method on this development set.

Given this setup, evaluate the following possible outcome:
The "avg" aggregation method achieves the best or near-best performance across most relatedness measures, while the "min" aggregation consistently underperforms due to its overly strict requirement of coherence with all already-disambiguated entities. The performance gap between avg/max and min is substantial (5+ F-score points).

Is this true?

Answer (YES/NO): NO